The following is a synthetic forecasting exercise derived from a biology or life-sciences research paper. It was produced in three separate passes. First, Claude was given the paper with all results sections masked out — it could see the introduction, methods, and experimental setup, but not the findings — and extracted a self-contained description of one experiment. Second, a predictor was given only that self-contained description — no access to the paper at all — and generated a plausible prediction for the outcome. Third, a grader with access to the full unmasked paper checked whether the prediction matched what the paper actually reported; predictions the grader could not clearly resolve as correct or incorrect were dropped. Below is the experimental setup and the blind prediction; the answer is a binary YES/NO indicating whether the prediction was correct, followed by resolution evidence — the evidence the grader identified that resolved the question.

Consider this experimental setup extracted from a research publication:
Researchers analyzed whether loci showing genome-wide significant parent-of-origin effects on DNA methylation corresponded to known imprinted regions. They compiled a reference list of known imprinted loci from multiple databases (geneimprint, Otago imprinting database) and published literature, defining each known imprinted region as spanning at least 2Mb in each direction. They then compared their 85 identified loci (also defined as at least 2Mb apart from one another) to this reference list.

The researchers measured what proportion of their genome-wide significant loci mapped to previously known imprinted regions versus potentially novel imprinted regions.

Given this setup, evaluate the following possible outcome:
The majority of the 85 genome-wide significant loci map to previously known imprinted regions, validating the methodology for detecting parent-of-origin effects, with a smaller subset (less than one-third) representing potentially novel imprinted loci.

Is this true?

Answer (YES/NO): NO